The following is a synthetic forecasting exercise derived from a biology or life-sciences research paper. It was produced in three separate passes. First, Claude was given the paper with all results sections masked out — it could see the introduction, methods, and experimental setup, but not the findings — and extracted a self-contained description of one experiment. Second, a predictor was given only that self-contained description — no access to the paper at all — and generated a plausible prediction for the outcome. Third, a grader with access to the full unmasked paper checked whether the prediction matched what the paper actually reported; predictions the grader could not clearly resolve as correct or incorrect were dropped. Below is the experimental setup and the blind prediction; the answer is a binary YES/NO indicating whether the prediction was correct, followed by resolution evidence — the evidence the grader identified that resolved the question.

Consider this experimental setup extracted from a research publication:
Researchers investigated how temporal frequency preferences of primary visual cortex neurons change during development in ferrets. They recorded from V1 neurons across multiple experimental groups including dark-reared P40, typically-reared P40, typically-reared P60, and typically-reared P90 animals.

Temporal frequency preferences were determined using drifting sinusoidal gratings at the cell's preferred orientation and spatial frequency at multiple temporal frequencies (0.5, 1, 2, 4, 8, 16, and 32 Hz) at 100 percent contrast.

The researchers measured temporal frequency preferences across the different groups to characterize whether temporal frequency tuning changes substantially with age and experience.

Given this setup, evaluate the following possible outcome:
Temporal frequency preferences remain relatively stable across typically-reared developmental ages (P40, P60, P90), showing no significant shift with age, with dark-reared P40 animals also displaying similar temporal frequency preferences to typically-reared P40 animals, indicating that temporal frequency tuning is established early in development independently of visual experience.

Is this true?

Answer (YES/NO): NO